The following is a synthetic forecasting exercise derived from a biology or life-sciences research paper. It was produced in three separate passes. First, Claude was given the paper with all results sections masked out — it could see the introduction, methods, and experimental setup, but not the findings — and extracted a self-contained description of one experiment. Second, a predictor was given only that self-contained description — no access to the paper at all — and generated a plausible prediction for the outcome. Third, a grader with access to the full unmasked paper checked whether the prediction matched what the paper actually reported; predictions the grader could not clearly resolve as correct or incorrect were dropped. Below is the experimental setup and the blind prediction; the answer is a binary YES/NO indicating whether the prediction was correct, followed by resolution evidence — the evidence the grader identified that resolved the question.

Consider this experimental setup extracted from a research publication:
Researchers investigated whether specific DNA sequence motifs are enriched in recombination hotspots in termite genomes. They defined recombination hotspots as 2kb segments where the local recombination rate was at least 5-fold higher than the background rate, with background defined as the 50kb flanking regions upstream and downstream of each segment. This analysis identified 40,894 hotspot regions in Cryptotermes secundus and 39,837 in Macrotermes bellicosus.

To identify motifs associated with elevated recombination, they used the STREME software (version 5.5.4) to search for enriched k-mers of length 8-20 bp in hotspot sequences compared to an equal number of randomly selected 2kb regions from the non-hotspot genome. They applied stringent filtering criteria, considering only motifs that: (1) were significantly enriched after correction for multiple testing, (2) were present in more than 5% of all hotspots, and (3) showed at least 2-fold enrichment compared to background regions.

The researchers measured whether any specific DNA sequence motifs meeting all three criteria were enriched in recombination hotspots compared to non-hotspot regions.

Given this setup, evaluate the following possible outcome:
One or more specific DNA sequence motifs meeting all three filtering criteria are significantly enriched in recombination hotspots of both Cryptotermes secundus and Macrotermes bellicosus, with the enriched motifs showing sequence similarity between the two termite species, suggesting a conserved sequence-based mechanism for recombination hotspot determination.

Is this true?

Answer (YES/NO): NO